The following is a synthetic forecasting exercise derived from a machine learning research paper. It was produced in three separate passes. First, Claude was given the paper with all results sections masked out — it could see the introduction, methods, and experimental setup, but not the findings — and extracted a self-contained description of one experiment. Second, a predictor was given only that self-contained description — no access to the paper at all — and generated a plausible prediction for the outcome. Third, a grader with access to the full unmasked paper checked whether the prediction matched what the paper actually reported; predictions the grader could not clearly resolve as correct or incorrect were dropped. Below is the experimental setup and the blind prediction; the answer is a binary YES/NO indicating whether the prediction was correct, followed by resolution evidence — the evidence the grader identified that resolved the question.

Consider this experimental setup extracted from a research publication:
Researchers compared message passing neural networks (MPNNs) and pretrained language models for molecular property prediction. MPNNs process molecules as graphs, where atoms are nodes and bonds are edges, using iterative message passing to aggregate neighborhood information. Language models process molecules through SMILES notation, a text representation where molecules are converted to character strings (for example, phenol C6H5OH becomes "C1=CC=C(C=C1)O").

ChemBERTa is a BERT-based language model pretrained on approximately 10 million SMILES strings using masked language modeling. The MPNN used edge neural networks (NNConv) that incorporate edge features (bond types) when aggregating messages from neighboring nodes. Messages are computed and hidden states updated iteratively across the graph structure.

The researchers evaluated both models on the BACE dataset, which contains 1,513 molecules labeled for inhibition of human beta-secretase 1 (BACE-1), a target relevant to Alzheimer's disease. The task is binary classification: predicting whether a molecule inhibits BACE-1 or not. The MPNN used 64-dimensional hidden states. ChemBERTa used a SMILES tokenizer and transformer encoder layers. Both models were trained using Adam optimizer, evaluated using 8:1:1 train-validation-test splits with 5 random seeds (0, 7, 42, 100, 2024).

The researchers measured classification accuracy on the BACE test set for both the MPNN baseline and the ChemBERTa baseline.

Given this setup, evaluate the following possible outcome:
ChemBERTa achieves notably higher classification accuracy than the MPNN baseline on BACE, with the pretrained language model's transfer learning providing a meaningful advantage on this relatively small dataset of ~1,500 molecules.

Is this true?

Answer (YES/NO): NO